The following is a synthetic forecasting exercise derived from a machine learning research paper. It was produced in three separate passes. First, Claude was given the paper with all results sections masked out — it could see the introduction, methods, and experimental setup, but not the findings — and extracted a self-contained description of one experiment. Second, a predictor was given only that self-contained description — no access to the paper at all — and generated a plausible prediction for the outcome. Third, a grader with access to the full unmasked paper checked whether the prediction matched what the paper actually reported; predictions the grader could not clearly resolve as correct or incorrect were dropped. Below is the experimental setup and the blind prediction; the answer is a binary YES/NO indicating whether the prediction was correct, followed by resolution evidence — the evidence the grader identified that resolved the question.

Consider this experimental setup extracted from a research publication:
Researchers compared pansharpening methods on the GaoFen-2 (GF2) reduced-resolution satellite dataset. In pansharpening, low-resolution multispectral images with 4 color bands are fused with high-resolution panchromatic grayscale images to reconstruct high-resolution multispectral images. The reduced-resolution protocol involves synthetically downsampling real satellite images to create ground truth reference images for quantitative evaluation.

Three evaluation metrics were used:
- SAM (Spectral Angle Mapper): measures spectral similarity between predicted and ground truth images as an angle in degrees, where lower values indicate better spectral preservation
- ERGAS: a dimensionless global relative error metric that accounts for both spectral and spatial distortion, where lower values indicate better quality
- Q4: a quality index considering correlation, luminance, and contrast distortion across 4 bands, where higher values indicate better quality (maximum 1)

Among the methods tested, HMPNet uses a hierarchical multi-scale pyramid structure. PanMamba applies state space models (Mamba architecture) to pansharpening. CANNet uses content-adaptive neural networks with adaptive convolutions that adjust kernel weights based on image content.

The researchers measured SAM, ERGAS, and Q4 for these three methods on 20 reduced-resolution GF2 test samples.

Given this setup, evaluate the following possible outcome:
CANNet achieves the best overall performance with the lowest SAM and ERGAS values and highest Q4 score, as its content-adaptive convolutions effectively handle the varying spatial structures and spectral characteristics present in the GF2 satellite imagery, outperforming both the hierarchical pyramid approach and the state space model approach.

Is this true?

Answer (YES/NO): NO